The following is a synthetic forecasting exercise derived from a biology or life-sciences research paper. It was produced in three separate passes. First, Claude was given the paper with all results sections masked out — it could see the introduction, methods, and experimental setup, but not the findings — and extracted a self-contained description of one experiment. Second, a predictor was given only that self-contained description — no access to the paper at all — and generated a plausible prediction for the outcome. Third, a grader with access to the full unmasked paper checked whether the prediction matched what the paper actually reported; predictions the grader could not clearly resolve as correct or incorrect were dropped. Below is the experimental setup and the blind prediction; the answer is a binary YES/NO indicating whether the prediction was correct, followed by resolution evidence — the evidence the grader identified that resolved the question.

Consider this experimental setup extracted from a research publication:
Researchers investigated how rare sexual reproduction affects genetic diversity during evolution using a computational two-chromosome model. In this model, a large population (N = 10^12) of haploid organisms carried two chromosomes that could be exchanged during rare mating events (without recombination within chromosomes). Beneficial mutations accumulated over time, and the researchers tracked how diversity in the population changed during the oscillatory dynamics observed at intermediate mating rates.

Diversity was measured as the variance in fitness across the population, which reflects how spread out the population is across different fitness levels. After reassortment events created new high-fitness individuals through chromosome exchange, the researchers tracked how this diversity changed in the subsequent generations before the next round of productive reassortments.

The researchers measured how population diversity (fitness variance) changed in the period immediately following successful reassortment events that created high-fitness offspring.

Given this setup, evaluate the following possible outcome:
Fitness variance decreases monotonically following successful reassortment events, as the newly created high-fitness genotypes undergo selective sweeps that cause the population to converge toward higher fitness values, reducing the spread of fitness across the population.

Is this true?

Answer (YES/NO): YES